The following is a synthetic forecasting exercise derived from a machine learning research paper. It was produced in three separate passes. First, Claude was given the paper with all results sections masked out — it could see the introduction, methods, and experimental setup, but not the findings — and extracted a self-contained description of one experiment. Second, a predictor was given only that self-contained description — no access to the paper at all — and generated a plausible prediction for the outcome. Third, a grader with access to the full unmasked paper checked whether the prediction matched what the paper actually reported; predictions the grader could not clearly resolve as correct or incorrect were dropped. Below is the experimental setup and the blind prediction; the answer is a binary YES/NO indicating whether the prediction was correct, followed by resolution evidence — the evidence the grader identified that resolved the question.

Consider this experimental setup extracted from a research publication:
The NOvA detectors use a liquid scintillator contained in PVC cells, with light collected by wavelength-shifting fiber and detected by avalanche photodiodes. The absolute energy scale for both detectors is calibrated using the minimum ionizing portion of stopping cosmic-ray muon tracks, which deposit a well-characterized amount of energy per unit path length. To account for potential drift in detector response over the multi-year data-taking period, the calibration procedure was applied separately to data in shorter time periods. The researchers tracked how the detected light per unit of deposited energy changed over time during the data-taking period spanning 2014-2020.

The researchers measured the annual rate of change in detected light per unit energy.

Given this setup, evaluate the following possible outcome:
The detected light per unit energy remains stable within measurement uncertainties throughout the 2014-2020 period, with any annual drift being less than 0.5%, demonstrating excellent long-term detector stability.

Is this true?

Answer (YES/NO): NO